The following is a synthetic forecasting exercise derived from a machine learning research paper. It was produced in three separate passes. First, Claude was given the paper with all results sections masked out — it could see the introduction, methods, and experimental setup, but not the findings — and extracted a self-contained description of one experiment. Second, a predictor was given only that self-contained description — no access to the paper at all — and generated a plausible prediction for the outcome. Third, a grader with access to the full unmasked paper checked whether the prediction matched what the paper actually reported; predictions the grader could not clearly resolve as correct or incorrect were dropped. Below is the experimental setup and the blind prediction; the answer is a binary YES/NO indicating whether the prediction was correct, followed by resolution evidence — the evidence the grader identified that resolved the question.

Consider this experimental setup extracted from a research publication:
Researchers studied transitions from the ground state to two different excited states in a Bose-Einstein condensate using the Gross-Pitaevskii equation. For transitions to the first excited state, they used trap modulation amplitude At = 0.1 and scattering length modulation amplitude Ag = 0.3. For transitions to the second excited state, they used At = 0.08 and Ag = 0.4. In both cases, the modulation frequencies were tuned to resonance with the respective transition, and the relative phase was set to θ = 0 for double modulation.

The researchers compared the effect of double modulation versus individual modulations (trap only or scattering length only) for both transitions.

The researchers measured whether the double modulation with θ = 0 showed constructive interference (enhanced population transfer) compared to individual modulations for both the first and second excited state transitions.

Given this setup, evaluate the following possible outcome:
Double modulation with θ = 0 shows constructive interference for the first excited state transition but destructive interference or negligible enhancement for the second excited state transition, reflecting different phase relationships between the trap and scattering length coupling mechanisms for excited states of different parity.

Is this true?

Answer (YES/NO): NO